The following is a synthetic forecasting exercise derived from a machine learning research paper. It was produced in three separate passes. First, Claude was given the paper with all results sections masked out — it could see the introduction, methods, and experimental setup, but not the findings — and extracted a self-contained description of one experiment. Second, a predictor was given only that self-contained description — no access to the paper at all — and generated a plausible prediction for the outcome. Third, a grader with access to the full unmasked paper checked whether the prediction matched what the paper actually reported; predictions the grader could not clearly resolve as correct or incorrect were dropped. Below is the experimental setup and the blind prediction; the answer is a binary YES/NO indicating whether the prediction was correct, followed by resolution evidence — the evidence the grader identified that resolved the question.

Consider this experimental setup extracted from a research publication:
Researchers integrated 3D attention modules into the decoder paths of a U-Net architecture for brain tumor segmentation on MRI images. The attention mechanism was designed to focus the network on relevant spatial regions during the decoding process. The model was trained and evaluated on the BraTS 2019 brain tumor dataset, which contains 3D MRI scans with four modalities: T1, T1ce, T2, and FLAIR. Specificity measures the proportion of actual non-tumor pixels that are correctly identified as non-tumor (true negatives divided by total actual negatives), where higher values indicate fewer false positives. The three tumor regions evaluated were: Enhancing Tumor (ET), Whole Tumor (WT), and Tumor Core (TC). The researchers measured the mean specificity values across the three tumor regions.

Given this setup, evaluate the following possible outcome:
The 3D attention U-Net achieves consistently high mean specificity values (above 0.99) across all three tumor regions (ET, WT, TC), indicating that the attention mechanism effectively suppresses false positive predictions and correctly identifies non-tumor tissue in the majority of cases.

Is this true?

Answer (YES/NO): YES